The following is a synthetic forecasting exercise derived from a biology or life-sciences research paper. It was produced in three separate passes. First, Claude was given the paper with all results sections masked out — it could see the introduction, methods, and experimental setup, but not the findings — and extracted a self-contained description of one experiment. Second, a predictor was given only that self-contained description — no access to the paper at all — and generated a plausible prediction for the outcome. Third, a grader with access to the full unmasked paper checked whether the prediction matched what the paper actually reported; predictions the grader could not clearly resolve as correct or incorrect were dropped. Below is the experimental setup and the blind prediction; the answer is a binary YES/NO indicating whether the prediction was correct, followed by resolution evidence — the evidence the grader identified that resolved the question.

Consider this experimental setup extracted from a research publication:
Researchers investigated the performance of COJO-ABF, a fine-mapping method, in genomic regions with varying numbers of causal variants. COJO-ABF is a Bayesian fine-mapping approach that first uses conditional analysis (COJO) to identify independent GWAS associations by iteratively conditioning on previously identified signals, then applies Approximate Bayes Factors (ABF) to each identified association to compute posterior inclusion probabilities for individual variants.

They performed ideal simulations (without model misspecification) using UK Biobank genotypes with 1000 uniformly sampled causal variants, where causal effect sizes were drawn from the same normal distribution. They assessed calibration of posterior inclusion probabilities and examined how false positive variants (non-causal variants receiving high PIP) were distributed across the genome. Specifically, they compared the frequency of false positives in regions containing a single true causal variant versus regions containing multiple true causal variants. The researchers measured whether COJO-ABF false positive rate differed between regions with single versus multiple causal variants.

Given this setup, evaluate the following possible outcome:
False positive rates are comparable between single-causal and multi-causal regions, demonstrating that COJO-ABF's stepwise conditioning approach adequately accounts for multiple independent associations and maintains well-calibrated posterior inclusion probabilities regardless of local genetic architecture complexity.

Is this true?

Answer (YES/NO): NO